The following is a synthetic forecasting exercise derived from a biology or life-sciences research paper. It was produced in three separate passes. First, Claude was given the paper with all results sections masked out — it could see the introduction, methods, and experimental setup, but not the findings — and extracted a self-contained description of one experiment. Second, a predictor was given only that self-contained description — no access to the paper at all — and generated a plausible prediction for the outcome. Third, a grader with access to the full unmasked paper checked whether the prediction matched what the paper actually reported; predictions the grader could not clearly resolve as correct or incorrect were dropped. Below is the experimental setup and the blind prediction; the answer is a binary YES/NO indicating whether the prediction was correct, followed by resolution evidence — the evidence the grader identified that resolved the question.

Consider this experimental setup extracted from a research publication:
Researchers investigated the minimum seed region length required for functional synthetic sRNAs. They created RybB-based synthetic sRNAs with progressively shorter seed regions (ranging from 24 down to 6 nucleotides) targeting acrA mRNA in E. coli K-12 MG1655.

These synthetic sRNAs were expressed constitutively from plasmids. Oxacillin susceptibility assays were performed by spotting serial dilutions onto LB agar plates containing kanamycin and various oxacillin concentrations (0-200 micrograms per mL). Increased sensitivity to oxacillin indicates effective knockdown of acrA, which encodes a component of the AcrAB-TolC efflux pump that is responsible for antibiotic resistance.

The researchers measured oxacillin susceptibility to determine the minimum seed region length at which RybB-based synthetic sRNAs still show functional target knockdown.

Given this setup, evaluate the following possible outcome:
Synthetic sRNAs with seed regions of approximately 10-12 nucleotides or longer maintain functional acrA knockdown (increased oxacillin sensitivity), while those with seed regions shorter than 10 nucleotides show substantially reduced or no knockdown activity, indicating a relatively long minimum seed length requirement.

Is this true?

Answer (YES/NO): NO